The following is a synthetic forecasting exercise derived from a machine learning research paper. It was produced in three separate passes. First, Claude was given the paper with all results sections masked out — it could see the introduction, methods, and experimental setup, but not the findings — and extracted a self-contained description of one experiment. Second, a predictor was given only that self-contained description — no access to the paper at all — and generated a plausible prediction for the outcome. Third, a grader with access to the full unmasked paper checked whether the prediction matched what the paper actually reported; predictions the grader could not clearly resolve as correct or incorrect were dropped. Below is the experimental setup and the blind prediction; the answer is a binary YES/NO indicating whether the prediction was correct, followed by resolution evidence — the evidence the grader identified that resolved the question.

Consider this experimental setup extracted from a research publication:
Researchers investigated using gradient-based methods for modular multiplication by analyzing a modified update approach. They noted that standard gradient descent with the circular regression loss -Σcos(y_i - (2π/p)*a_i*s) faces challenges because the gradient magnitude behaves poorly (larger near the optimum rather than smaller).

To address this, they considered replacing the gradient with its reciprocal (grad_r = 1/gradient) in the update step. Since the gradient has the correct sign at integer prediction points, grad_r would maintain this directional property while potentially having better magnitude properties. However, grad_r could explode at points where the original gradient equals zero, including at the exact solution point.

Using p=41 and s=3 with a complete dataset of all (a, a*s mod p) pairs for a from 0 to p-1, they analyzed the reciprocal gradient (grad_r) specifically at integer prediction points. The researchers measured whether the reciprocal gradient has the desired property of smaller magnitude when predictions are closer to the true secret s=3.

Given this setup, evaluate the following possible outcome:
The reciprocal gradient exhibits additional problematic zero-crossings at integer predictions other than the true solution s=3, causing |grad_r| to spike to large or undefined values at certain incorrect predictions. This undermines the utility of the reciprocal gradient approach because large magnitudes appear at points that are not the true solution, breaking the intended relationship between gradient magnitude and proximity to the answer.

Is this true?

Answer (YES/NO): NO